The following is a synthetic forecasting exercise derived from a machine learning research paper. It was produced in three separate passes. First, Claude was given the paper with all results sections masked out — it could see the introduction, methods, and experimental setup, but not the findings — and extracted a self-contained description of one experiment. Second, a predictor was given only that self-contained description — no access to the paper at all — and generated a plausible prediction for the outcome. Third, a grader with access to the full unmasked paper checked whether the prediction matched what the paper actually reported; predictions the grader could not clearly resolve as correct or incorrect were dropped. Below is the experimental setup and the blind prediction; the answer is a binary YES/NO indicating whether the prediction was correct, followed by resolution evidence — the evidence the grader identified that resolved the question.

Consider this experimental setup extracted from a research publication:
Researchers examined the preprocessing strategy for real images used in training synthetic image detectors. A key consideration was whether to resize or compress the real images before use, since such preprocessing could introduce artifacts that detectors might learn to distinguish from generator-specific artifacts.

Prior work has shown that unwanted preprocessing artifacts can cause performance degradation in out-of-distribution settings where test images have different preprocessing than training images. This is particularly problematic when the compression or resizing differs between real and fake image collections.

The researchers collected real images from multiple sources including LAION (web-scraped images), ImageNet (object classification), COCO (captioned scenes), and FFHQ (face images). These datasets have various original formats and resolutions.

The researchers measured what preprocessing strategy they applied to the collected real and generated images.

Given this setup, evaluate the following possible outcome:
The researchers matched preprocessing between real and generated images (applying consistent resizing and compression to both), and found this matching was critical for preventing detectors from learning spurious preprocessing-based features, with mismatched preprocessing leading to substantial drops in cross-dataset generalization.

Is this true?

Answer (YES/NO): NO